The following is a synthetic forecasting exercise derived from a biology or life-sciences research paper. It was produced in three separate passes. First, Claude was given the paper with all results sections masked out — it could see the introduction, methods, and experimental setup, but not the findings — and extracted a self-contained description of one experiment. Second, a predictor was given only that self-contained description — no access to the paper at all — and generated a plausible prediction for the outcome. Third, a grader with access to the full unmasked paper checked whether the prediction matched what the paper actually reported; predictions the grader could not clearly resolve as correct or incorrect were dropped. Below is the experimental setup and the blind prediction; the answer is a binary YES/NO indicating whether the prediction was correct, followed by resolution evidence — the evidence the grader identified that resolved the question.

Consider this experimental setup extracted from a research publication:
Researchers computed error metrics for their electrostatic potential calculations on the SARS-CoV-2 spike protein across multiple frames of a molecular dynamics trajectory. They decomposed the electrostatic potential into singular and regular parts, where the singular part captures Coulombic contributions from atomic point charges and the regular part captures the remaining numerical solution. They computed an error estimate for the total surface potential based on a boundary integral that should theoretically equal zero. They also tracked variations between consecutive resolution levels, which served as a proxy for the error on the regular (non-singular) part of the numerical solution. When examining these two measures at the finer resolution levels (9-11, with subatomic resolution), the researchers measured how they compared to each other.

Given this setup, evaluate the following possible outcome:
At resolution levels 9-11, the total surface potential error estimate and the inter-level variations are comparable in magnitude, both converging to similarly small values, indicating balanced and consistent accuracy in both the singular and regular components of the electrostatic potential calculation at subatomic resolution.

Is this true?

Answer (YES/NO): NO